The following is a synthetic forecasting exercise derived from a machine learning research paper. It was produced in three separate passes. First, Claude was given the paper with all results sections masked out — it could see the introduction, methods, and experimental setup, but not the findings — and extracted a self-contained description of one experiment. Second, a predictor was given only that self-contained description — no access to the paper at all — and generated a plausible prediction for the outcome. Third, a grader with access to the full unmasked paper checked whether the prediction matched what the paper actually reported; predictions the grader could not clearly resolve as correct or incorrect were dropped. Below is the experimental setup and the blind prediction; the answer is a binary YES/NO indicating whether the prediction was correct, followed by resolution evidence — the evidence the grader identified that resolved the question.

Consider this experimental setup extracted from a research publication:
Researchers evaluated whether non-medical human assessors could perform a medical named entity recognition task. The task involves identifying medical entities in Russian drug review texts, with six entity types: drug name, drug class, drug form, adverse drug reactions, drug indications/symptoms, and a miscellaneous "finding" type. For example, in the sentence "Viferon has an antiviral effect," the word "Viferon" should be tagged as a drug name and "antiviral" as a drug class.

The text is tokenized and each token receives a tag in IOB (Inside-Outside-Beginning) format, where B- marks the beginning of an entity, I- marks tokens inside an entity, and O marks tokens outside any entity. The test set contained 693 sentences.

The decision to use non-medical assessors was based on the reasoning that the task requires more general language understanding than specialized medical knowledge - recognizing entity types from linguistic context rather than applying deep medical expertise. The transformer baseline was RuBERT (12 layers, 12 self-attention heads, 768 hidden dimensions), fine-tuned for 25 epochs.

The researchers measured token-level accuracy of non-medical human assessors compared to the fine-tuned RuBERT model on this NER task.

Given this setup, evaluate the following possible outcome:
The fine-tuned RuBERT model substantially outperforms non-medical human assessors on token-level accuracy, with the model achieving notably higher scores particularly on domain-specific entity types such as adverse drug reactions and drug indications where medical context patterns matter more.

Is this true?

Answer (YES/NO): NO